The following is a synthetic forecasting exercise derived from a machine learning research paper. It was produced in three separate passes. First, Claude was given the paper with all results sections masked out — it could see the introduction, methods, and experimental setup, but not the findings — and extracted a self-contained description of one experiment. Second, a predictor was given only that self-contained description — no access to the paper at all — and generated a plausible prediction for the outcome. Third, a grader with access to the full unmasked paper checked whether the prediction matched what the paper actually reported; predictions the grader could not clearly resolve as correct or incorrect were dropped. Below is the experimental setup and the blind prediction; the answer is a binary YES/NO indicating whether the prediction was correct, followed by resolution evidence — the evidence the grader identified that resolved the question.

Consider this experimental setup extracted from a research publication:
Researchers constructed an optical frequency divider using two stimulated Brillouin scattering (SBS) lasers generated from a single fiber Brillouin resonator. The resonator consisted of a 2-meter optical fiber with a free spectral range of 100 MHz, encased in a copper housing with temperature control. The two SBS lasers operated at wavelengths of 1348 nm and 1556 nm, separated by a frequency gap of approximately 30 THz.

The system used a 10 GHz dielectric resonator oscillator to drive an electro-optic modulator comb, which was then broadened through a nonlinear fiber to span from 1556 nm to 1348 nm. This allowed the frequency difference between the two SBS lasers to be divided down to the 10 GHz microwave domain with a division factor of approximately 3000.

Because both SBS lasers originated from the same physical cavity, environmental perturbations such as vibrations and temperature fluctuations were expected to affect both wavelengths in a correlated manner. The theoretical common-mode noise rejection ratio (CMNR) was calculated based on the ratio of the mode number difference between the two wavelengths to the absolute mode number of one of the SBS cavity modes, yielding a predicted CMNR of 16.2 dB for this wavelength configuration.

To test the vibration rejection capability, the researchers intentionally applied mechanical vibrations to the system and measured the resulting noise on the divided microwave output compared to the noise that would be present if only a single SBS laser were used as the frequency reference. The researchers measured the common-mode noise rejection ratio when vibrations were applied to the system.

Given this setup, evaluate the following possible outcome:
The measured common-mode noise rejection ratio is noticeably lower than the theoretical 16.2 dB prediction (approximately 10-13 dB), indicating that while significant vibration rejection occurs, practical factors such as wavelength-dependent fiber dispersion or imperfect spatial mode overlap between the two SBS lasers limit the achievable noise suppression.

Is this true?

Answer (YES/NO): NO